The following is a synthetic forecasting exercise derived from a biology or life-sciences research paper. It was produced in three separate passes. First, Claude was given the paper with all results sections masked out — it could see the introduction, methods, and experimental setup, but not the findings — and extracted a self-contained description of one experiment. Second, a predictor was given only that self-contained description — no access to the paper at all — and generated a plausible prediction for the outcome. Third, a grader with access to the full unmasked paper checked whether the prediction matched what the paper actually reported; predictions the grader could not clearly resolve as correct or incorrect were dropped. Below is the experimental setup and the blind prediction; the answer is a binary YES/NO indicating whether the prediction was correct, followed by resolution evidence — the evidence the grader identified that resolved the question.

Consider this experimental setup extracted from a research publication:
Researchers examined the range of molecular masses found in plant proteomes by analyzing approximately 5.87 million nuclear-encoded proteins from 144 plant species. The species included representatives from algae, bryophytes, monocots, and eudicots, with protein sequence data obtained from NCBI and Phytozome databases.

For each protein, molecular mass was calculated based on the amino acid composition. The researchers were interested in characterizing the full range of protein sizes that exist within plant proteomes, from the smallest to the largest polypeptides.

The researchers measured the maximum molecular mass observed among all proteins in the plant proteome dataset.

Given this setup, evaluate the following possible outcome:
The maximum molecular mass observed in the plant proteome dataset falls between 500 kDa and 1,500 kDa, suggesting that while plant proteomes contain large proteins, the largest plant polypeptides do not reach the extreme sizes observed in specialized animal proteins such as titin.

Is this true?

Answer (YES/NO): NO